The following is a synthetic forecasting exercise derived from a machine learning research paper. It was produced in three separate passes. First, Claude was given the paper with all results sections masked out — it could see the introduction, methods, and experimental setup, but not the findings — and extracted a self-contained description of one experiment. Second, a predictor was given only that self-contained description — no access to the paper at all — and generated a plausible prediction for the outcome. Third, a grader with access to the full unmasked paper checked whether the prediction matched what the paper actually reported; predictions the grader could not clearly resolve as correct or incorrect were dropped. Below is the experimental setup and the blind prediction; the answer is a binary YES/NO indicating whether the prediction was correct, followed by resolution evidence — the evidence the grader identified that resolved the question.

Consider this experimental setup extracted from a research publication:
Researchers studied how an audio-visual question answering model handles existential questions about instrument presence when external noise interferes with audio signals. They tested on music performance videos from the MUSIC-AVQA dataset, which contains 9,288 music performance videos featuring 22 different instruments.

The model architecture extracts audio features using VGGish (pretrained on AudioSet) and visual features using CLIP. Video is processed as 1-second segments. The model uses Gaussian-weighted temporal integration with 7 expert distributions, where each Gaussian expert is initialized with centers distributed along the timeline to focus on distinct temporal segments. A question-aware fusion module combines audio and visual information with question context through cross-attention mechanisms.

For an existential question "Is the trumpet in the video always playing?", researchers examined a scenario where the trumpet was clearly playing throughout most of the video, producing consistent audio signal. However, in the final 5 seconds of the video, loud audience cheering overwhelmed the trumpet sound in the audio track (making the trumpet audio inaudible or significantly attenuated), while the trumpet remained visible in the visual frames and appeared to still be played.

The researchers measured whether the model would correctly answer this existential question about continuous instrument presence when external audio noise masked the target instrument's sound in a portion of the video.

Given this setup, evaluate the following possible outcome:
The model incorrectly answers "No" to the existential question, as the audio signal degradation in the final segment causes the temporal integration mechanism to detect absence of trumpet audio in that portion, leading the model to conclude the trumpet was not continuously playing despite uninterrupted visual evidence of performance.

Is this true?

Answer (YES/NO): YES